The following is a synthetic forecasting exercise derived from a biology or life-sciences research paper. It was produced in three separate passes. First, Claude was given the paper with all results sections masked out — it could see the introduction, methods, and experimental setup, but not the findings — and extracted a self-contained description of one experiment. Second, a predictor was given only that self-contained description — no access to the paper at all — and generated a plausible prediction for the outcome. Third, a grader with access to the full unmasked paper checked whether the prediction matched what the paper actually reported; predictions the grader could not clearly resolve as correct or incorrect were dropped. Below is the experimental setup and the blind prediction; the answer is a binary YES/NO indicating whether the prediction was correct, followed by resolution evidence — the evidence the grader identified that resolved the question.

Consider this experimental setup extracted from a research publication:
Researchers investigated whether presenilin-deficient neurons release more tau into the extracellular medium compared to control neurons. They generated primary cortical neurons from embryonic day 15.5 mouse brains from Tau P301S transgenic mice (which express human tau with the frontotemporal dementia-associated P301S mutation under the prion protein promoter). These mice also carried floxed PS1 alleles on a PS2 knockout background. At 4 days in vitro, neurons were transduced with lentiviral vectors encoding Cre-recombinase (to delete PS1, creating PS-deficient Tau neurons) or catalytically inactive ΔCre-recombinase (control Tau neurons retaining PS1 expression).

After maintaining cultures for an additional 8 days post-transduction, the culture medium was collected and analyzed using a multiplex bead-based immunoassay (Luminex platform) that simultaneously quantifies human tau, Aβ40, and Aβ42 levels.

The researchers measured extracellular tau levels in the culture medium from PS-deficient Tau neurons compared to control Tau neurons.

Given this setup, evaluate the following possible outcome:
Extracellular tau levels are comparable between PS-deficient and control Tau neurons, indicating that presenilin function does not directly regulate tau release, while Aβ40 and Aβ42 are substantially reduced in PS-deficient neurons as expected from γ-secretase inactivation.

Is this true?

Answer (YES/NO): NO